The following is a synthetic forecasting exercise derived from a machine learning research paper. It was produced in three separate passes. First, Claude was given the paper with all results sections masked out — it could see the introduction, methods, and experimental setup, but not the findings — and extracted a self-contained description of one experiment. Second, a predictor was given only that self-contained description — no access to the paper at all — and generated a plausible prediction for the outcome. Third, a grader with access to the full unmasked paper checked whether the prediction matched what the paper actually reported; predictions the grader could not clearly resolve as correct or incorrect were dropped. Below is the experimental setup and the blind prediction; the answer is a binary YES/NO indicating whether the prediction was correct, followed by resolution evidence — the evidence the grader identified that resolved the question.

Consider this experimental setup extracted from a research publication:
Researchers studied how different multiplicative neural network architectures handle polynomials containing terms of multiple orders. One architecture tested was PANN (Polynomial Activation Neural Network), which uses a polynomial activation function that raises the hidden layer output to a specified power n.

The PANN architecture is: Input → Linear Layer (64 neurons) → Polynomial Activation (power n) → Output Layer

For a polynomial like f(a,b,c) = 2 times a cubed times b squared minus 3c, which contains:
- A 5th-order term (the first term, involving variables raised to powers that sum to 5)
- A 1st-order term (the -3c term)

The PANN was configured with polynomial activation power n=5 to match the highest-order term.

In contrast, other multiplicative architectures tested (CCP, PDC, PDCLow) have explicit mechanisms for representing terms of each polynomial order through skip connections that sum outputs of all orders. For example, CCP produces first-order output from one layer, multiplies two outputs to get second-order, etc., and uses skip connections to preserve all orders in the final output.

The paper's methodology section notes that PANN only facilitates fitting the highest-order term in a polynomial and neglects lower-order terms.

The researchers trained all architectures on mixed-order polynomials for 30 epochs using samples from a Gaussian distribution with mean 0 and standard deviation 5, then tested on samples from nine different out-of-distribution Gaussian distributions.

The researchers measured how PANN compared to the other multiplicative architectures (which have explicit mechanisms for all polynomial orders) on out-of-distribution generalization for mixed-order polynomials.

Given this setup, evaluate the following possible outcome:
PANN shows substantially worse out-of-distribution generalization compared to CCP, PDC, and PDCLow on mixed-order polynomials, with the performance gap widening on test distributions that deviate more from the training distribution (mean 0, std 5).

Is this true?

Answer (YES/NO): NO